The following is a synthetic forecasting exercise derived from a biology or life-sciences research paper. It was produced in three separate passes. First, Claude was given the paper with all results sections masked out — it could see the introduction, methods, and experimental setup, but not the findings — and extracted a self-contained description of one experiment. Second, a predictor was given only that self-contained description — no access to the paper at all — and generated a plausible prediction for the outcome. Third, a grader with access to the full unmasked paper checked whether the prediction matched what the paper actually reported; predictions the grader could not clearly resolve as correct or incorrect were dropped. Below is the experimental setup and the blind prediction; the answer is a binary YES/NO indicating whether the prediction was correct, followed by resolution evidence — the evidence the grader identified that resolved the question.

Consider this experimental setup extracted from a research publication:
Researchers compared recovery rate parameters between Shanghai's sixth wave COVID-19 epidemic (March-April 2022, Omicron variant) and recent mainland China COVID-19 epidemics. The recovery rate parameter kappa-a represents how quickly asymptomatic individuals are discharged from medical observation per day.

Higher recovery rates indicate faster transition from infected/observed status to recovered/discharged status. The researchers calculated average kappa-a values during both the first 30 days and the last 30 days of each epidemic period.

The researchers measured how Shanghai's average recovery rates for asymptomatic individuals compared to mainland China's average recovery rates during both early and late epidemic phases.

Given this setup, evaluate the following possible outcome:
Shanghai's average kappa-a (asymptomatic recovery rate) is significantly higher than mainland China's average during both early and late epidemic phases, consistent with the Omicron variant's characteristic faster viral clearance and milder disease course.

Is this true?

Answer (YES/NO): NO